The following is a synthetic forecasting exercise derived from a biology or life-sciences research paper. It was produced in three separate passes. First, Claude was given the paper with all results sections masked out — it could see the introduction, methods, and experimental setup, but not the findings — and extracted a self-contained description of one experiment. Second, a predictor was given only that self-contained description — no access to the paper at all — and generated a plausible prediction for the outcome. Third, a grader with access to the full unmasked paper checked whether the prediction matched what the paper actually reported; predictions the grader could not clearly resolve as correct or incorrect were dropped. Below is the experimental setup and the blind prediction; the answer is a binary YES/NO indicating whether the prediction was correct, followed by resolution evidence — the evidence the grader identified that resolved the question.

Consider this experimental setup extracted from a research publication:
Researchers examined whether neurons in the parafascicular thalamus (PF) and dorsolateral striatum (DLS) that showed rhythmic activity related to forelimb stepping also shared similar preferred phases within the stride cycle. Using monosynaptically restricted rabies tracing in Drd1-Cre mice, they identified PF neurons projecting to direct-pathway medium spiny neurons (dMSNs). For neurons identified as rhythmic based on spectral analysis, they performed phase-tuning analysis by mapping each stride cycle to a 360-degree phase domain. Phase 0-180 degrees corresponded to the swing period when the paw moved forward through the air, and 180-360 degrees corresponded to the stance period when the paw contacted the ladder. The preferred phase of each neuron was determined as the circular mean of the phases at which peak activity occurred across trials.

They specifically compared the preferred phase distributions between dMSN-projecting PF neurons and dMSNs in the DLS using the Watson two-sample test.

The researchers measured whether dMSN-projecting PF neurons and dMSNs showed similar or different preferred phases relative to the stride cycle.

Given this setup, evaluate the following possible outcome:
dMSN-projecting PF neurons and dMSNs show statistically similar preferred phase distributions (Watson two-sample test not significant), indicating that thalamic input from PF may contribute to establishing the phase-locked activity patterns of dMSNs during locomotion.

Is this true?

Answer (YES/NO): YES